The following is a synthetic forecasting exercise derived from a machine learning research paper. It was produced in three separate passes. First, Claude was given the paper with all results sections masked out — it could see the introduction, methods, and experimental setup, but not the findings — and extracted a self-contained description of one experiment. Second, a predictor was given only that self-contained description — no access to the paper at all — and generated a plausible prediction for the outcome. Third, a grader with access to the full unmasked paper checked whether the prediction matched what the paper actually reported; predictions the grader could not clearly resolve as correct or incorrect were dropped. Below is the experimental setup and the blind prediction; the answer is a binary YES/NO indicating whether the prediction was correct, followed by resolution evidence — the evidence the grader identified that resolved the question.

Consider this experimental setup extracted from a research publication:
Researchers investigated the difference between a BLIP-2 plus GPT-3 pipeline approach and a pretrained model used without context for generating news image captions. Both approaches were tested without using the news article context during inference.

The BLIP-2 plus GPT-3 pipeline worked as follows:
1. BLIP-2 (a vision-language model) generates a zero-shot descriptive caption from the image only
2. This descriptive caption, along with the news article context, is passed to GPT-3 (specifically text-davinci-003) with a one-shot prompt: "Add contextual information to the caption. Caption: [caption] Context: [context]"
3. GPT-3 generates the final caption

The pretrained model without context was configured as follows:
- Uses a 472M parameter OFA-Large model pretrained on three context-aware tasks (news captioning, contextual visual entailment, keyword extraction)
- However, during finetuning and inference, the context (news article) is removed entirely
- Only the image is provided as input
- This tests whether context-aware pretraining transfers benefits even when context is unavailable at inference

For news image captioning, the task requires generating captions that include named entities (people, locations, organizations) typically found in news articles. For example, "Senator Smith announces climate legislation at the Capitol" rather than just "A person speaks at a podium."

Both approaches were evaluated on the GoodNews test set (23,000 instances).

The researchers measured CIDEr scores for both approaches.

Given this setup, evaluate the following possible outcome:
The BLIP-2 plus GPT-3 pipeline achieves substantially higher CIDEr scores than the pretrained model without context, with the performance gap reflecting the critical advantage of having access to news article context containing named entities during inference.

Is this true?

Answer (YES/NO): NO